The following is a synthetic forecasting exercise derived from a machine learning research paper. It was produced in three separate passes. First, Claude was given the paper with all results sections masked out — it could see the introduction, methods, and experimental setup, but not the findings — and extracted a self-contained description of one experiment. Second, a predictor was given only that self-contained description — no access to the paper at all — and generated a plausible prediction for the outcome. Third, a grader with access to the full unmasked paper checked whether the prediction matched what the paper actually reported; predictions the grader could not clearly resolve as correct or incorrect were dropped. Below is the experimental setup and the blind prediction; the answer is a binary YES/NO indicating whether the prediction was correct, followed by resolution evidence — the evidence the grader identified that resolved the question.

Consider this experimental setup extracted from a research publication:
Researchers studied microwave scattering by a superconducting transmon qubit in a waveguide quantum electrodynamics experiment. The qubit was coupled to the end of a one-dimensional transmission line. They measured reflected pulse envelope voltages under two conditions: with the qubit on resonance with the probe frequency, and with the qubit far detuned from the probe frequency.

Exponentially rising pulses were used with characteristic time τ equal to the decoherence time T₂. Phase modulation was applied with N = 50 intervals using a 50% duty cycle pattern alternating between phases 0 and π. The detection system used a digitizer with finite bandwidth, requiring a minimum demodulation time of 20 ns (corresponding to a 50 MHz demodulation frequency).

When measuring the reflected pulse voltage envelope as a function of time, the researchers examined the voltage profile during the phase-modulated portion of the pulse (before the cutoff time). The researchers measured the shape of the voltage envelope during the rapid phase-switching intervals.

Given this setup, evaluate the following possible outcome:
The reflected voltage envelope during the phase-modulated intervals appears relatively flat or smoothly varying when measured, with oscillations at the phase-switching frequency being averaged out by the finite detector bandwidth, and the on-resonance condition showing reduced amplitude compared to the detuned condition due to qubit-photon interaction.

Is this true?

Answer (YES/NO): NO